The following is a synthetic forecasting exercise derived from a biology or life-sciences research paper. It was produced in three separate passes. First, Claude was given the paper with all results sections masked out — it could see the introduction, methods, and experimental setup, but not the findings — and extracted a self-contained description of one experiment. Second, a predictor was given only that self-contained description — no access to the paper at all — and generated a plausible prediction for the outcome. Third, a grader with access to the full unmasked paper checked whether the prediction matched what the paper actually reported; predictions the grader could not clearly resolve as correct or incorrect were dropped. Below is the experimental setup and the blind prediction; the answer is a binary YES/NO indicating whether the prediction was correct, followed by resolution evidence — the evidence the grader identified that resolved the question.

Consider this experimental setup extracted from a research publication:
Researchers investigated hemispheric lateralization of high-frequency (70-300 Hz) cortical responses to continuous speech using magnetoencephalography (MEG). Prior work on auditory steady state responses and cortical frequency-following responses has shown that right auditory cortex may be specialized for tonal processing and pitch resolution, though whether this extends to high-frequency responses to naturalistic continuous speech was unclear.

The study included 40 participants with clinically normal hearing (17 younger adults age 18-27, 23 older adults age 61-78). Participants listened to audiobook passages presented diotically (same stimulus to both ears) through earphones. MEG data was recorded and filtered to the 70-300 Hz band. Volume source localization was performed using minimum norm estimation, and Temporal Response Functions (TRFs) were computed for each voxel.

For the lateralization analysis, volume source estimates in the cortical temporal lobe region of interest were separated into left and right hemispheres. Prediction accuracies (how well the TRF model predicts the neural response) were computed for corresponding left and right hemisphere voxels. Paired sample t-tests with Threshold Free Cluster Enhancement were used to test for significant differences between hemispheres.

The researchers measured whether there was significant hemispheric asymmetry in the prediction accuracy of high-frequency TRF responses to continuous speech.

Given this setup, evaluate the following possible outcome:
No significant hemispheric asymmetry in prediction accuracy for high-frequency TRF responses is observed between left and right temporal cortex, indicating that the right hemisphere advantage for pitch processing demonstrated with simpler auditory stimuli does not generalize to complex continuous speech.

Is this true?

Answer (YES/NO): NO